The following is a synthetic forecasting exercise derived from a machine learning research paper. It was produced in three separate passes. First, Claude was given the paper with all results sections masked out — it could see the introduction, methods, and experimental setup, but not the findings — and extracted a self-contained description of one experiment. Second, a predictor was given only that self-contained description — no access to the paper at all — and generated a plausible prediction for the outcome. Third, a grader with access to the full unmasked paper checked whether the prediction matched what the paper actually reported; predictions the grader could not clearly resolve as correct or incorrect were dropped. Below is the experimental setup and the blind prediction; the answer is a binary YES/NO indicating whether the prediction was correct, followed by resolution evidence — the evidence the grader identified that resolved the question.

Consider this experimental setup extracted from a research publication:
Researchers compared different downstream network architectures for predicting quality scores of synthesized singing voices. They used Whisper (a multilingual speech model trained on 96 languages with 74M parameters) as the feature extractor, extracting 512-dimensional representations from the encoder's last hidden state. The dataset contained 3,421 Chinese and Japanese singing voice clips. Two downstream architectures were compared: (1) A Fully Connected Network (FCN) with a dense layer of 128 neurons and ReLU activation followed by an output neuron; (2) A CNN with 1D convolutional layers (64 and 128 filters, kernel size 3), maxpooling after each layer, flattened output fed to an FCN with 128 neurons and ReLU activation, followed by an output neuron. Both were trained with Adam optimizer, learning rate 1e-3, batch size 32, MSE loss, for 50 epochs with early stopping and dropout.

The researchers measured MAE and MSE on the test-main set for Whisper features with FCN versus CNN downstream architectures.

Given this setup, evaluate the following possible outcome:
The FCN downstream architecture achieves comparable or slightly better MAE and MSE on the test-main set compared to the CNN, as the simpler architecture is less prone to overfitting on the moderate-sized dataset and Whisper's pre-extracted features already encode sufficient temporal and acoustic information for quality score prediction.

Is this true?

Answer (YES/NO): NO